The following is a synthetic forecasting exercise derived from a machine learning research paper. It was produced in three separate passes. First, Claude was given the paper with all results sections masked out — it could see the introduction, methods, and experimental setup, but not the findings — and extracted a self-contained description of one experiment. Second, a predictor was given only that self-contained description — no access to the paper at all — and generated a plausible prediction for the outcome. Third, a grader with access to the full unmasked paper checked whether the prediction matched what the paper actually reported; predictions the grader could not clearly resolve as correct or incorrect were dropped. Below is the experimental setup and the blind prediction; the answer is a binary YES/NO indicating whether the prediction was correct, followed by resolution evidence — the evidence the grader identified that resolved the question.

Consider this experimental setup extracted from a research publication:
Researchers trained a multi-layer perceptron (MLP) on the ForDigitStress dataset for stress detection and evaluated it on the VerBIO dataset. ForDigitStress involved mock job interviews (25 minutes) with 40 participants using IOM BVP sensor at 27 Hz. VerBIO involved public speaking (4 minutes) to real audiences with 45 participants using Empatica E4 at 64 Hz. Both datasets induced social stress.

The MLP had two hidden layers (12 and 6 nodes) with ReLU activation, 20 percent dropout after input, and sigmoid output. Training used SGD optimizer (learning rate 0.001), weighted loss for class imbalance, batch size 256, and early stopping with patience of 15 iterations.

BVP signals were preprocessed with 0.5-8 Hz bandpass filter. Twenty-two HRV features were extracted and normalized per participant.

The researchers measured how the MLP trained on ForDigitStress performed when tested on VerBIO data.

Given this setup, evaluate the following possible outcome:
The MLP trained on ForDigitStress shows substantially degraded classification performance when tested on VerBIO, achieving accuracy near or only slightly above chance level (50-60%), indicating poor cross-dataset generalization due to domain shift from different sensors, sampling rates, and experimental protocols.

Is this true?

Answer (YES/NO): NO